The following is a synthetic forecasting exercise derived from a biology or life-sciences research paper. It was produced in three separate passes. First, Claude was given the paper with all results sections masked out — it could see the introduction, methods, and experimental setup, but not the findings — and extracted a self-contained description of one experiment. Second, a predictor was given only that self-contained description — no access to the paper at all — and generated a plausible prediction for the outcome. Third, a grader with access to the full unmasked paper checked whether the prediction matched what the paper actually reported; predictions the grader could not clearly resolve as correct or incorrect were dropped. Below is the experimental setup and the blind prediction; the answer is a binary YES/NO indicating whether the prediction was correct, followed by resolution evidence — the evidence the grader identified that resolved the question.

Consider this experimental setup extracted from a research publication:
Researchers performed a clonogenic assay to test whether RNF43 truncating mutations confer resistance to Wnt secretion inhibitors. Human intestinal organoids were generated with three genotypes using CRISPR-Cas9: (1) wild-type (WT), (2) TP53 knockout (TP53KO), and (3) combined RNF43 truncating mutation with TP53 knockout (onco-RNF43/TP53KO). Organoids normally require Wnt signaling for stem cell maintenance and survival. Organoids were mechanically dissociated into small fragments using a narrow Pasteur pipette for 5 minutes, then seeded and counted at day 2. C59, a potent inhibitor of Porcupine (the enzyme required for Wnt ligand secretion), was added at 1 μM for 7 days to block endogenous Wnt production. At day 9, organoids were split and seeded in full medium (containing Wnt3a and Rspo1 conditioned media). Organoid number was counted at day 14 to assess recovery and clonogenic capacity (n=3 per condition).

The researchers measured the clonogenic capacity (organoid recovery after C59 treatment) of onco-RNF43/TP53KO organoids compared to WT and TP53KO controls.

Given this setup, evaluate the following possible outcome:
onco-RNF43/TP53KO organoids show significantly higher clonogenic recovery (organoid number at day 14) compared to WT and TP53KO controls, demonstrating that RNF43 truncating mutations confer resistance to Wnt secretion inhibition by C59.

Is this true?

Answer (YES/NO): YES